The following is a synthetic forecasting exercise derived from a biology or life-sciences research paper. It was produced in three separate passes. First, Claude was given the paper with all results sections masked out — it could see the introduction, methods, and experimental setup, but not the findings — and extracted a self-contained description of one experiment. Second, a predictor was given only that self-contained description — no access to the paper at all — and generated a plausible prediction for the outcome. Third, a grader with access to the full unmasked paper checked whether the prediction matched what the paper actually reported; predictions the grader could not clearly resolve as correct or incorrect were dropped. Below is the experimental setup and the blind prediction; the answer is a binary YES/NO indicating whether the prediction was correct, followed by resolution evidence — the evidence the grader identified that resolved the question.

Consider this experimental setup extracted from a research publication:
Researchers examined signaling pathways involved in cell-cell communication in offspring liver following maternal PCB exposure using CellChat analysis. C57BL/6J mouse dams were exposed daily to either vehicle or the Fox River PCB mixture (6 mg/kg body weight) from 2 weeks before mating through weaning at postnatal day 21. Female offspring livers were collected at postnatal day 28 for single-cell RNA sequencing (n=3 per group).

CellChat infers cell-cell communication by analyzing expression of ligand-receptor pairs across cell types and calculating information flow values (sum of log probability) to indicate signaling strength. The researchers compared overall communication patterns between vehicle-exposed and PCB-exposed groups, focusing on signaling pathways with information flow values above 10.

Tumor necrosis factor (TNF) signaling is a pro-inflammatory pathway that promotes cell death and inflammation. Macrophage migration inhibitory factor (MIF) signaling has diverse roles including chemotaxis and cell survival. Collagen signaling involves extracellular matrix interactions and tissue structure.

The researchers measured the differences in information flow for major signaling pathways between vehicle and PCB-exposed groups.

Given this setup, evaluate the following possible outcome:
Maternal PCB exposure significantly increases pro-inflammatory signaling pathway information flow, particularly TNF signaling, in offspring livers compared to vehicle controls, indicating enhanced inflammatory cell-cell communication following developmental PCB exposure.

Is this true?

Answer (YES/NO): NO